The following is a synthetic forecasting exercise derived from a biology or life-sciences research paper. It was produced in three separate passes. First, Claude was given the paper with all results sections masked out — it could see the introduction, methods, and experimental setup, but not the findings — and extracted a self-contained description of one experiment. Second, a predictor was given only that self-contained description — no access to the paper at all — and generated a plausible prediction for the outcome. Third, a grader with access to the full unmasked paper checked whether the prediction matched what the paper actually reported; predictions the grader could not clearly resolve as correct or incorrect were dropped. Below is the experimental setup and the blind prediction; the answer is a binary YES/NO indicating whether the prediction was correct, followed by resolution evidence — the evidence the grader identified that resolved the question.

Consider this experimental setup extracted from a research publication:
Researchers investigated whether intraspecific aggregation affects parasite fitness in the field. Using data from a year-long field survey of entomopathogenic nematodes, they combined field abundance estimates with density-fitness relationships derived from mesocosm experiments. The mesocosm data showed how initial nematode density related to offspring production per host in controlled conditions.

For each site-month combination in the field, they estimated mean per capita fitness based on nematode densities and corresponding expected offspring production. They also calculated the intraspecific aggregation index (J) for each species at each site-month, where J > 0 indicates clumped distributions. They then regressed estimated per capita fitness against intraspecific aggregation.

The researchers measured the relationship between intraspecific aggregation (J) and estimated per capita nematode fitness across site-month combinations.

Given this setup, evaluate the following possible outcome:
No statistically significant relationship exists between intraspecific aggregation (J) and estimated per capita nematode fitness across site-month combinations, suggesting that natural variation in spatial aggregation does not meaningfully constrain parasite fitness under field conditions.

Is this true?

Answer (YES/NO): NO